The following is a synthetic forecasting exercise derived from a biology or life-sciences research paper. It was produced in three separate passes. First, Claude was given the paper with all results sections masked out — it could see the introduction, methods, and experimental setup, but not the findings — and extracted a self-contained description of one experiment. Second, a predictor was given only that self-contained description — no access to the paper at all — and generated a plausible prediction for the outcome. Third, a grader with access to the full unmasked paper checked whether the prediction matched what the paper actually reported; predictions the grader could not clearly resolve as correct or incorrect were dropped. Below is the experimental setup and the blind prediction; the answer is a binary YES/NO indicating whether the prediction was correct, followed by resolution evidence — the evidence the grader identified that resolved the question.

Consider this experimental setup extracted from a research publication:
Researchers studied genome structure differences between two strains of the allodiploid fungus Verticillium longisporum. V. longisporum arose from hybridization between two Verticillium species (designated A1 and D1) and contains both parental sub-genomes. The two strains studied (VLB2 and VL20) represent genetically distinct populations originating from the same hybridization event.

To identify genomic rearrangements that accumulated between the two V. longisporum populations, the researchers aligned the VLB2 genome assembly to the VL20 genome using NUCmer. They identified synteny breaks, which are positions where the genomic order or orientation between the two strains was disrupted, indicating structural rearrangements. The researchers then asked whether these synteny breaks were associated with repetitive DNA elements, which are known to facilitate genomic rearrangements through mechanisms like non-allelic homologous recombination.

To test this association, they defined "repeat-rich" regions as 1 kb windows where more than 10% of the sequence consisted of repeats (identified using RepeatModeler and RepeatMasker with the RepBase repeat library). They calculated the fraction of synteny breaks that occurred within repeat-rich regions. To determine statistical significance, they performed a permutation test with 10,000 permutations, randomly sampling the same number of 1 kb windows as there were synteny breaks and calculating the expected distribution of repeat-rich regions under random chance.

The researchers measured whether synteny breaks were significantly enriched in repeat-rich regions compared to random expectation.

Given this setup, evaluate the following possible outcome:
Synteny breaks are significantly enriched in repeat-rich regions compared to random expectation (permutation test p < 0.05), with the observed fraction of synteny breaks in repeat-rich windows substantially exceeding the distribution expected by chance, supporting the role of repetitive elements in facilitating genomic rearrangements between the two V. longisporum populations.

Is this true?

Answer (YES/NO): YES